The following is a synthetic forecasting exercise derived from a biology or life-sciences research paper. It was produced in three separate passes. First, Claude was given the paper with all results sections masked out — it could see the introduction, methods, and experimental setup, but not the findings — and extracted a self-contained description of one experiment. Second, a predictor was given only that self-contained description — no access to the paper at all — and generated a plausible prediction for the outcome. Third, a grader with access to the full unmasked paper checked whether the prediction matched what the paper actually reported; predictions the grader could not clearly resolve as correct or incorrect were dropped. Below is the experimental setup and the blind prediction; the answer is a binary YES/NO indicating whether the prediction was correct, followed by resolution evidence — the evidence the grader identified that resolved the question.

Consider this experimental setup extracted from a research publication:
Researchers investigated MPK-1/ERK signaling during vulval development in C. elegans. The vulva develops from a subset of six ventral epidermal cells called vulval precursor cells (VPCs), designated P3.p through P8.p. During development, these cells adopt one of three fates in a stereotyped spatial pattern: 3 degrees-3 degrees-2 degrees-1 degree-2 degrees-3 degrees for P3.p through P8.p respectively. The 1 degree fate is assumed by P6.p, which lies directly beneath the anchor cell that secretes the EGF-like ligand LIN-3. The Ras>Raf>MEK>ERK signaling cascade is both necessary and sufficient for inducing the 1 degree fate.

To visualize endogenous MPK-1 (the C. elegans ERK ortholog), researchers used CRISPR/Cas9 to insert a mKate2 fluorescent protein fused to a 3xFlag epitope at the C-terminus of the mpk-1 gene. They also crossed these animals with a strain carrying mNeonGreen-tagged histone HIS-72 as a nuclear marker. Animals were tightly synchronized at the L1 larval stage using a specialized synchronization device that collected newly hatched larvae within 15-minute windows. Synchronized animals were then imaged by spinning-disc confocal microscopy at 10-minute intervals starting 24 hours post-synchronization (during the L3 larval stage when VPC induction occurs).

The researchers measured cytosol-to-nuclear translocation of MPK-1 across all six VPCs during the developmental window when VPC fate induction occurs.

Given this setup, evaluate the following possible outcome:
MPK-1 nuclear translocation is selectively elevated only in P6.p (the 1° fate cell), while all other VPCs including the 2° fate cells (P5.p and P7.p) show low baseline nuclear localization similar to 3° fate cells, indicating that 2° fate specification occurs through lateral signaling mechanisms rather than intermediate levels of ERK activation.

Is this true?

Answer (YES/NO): NO